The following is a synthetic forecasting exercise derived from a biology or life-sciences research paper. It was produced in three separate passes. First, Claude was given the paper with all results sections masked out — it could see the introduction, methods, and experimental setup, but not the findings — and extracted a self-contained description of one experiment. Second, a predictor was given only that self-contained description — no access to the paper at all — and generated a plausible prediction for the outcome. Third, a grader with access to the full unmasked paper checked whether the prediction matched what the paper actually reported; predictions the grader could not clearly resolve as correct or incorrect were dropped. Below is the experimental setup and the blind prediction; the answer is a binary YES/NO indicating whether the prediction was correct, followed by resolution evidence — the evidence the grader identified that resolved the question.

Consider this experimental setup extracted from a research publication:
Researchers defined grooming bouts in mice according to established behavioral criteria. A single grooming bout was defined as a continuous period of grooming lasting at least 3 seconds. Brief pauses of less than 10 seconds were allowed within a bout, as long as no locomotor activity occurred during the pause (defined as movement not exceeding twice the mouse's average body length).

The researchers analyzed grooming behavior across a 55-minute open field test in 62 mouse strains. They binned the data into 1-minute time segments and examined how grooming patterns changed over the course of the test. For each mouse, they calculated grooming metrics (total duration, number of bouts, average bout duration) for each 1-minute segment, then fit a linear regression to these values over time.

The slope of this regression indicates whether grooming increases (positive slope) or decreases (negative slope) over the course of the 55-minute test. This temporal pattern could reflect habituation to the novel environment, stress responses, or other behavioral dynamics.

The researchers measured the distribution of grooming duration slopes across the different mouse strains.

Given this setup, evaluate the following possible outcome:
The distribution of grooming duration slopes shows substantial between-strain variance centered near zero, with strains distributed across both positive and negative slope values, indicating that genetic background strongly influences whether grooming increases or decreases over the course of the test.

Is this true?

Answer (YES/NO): NO